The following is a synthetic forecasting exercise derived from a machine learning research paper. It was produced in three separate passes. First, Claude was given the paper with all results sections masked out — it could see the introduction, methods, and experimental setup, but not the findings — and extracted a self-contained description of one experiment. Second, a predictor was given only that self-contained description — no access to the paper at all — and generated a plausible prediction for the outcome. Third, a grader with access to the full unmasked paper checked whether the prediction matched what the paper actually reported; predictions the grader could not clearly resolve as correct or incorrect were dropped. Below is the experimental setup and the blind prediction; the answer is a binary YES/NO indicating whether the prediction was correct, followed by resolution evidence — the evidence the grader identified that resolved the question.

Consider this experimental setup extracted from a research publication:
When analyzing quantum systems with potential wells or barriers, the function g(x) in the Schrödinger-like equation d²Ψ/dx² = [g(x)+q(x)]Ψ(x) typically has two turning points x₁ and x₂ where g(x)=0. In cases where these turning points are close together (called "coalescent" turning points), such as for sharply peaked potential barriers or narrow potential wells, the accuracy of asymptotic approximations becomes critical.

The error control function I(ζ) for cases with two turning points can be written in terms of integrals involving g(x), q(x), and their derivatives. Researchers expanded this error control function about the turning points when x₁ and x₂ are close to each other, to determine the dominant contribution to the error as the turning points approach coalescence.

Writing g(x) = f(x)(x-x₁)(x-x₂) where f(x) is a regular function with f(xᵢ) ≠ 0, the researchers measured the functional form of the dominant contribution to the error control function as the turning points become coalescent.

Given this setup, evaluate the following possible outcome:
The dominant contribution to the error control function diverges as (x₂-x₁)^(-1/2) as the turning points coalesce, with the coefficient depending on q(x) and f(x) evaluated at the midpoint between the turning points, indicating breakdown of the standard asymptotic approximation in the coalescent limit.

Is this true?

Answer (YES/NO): NO